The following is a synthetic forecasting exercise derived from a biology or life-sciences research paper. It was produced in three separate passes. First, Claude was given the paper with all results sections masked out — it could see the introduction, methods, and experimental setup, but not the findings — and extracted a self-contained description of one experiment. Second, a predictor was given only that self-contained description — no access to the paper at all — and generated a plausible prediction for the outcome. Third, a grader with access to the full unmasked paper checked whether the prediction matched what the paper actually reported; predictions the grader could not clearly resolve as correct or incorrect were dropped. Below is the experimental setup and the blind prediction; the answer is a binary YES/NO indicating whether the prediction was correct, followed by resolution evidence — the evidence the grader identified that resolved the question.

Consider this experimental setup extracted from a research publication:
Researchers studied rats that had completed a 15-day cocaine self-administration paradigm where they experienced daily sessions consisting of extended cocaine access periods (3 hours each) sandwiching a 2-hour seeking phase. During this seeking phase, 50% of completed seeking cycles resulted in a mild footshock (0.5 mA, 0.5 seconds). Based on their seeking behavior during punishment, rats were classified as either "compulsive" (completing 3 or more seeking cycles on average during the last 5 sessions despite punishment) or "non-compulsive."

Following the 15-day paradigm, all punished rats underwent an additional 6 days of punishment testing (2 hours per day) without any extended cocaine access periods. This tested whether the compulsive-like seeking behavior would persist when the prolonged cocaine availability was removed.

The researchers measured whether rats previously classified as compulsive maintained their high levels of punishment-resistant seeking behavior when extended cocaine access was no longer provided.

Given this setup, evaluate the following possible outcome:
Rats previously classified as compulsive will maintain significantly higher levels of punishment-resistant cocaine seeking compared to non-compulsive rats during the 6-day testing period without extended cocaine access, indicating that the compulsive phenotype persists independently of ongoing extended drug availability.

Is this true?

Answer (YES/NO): YES